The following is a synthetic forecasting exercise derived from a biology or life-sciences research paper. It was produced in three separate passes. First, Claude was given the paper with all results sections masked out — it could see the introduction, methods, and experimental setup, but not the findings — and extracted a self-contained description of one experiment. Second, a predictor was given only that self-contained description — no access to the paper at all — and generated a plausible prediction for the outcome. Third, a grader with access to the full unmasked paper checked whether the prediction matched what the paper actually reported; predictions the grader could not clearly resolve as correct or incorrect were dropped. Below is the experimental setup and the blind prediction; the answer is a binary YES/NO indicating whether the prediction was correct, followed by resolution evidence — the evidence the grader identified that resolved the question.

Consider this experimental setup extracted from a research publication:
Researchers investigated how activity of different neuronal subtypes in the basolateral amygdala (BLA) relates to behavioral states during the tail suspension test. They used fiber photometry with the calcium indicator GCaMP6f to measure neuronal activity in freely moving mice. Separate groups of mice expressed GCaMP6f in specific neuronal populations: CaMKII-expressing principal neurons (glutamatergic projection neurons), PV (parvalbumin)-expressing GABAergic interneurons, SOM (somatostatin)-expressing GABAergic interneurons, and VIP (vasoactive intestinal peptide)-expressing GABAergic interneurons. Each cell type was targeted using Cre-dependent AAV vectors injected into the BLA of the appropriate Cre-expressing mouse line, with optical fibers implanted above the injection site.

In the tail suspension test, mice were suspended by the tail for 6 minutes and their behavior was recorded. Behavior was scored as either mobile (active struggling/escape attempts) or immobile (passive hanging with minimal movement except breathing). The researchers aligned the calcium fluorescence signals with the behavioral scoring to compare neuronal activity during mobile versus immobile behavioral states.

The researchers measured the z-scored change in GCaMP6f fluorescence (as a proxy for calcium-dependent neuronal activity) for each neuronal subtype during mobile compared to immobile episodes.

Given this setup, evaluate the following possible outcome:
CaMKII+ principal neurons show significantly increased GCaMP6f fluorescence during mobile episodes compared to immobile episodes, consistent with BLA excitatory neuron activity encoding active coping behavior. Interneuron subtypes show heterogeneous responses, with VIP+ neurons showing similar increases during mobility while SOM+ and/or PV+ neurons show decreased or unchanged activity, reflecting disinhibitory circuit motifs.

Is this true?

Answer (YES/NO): NO